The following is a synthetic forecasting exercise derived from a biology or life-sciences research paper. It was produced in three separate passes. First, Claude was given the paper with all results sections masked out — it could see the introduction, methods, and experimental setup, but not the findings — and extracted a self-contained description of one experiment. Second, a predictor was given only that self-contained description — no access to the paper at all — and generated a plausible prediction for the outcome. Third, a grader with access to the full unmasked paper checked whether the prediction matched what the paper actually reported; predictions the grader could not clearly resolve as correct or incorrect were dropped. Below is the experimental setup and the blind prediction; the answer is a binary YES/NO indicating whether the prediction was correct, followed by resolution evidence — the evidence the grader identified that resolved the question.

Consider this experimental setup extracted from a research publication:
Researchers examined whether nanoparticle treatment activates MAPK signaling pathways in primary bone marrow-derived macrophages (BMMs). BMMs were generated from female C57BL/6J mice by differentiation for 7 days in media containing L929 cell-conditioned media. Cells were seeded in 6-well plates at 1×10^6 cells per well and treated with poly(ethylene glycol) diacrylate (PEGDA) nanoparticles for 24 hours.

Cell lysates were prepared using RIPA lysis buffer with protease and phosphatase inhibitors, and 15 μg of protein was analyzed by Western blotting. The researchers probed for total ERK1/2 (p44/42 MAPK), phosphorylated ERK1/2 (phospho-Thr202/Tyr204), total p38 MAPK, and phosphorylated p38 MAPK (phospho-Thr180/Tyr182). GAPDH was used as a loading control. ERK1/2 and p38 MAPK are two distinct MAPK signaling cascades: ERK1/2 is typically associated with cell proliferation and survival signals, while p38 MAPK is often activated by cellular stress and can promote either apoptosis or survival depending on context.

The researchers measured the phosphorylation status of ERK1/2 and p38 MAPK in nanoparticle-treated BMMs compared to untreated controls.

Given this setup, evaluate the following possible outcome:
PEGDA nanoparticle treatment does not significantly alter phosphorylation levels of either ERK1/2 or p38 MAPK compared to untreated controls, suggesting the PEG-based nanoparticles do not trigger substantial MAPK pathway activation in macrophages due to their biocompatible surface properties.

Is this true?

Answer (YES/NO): NO